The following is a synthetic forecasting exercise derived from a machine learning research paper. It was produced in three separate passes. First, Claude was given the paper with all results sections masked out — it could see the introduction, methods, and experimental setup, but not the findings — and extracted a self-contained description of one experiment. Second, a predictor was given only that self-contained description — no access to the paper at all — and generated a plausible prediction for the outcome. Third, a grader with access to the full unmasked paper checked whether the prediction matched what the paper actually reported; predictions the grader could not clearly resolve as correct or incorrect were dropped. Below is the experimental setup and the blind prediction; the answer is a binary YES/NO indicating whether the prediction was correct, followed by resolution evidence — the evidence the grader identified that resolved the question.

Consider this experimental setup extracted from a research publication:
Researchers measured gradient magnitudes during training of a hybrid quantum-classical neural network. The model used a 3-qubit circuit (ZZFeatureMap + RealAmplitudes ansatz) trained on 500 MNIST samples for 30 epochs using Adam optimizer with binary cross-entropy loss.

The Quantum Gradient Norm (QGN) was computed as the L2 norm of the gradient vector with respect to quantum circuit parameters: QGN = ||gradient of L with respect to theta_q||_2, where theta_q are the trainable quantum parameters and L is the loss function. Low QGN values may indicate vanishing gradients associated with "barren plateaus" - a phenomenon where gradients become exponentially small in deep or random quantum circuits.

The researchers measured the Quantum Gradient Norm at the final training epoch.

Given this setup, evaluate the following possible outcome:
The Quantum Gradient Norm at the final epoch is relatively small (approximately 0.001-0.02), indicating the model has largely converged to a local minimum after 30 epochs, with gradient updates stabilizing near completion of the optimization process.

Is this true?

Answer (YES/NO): NO